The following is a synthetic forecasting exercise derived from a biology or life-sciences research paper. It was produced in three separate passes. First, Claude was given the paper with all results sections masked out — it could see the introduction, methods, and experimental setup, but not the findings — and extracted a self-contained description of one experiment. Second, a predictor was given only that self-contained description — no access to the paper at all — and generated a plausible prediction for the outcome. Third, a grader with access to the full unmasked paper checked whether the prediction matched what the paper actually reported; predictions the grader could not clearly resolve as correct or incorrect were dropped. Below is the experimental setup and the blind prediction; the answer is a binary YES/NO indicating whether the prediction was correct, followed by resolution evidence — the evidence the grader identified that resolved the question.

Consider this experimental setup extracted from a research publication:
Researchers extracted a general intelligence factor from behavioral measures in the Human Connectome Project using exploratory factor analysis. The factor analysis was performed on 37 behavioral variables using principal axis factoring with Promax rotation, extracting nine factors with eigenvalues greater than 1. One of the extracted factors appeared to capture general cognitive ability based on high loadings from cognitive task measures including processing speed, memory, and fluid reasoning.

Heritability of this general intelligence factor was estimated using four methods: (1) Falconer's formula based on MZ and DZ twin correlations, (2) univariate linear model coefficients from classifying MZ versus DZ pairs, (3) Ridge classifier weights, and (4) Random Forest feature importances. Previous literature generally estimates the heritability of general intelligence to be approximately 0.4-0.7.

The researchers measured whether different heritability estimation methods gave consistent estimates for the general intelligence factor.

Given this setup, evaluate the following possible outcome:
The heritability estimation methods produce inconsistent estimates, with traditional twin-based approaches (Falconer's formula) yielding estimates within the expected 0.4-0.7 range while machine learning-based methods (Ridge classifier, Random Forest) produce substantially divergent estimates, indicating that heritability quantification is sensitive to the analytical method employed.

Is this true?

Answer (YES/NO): NO